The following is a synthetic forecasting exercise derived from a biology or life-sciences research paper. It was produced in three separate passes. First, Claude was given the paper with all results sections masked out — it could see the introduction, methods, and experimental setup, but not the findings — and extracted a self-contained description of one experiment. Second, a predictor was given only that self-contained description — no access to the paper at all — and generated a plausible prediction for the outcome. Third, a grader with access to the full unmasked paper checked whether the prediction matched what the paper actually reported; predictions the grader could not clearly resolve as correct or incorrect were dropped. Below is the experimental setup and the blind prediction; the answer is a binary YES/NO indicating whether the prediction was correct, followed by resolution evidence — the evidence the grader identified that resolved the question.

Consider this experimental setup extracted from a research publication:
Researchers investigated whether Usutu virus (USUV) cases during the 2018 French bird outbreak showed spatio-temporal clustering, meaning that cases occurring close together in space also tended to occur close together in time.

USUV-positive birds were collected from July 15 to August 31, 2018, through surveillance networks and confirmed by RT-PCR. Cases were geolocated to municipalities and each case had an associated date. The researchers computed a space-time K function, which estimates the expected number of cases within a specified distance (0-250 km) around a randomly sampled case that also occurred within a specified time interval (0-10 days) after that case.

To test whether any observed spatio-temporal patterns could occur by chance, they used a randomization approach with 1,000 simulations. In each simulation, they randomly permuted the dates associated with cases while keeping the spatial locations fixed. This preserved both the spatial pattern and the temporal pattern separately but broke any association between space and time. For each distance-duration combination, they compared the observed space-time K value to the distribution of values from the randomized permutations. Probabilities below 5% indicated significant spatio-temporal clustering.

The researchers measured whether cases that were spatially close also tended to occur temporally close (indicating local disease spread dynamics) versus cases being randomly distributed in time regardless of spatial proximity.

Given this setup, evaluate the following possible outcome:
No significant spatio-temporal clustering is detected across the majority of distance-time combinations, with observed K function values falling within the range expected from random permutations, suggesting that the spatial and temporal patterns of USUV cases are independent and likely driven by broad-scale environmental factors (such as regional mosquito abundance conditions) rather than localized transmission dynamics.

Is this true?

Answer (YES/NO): NO